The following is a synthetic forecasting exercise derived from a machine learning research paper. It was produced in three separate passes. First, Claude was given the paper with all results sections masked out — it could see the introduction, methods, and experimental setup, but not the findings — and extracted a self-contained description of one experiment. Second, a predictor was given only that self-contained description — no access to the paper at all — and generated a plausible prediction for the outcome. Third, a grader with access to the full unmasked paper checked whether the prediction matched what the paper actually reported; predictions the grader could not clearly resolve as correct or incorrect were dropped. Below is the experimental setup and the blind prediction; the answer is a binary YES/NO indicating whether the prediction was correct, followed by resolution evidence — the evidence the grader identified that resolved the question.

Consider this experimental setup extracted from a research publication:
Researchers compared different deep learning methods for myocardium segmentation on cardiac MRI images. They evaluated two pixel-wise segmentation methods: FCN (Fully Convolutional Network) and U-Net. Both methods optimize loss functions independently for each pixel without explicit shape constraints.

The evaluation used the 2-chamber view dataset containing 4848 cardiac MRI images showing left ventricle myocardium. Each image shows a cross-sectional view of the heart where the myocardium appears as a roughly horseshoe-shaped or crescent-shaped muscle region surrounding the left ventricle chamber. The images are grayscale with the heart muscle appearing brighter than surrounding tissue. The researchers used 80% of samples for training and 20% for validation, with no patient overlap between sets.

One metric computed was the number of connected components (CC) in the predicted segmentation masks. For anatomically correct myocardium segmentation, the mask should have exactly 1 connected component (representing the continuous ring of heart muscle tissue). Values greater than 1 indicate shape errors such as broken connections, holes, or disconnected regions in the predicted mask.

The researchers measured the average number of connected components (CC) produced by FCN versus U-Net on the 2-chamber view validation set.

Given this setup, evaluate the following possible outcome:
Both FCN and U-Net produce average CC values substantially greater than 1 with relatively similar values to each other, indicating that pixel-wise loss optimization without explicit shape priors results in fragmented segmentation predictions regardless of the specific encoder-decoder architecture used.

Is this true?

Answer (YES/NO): NO